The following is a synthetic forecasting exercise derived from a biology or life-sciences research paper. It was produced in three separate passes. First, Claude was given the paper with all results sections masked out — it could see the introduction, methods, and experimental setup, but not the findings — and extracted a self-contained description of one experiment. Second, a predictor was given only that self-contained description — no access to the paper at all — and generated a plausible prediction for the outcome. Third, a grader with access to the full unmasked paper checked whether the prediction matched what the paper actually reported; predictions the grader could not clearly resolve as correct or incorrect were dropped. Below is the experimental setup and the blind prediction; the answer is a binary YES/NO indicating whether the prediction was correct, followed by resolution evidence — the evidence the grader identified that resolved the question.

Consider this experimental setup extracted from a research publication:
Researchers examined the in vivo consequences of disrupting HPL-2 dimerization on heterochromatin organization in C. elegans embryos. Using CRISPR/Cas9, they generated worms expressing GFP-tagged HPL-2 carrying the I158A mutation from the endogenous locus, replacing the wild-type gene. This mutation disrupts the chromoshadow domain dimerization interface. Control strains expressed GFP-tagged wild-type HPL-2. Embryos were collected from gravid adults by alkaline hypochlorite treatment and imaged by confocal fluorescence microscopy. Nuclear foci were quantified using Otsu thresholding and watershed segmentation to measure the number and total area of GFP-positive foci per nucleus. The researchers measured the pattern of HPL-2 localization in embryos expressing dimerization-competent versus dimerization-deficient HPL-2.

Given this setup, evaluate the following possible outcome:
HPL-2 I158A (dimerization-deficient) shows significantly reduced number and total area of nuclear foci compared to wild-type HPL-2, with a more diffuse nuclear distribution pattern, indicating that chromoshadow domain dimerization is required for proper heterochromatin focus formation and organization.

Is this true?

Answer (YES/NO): YES